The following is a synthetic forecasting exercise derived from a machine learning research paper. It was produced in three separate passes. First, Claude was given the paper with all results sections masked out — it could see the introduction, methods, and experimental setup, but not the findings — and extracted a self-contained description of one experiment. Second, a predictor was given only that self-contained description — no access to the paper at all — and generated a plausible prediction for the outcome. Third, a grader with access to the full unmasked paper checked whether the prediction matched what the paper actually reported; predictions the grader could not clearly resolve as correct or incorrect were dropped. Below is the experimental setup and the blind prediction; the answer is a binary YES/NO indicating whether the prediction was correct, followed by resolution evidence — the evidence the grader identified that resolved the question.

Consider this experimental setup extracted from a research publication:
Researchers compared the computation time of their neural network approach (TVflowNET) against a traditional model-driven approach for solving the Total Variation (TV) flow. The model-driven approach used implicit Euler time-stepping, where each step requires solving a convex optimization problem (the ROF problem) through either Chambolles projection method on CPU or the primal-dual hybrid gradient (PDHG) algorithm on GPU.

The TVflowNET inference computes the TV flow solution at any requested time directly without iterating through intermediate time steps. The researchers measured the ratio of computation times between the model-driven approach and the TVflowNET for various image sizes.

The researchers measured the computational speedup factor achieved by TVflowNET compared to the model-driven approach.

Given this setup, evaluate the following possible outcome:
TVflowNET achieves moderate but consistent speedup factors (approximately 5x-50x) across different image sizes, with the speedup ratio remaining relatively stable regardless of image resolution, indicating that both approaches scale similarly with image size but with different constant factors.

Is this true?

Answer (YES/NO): NO